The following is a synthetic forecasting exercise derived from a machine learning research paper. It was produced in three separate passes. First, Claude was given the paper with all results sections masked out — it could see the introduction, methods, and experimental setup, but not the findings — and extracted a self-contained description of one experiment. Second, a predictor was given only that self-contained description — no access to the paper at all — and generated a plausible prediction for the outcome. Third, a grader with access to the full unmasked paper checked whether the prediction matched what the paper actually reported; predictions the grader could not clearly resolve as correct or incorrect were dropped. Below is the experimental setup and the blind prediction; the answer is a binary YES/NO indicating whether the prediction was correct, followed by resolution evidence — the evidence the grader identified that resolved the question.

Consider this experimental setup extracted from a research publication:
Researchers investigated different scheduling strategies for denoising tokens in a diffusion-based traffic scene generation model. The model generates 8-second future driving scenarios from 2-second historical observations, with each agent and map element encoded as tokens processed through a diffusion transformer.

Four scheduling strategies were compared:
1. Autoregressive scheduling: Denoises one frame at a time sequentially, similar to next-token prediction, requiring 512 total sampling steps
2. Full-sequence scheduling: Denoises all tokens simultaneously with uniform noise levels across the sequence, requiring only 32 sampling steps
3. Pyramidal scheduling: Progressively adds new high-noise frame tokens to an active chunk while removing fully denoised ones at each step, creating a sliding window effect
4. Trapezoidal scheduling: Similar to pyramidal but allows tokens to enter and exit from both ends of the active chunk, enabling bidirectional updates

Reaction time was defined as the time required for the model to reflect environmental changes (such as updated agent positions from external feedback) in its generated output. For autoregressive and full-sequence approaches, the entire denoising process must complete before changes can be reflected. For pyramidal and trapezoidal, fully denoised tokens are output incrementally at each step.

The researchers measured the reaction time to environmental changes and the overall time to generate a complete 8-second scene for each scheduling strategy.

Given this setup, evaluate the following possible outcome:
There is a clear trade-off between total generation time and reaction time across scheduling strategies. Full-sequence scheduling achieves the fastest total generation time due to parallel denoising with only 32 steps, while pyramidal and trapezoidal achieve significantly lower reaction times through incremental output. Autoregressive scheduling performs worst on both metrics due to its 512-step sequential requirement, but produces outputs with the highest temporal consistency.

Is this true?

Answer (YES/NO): NO